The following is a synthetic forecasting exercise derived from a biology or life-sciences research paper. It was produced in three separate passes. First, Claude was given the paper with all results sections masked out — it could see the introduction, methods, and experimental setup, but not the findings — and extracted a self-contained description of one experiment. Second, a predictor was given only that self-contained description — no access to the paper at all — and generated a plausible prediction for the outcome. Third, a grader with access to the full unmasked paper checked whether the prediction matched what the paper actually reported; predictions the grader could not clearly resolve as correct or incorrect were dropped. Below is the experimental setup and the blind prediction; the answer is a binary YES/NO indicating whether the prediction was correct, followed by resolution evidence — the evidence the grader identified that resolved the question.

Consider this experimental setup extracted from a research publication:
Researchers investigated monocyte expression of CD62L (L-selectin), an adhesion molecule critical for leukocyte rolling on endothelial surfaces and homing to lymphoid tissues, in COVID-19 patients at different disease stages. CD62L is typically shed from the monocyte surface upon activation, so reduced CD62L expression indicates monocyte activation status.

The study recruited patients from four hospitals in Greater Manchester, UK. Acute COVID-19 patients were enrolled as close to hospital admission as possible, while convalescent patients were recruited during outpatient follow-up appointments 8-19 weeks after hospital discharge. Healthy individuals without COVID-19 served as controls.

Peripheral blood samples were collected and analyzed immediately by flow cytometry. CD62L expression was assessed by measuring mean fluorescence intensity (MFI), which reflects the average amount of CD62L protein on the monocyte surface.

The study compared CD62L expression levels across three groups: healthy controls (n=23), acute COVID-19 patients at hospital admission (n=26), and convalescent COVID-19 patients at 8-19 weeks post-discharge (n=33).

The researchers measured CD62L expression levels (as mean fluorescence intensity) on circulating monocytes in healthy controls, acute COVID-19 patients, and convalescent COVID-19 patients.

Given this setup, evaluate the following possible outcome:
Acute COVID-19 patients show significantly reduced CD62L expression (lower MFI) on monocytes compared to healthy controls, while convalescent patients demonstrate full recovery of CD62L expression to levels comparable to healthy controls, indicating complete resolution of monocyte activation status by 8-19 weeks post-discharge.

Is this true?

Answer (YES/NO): NO